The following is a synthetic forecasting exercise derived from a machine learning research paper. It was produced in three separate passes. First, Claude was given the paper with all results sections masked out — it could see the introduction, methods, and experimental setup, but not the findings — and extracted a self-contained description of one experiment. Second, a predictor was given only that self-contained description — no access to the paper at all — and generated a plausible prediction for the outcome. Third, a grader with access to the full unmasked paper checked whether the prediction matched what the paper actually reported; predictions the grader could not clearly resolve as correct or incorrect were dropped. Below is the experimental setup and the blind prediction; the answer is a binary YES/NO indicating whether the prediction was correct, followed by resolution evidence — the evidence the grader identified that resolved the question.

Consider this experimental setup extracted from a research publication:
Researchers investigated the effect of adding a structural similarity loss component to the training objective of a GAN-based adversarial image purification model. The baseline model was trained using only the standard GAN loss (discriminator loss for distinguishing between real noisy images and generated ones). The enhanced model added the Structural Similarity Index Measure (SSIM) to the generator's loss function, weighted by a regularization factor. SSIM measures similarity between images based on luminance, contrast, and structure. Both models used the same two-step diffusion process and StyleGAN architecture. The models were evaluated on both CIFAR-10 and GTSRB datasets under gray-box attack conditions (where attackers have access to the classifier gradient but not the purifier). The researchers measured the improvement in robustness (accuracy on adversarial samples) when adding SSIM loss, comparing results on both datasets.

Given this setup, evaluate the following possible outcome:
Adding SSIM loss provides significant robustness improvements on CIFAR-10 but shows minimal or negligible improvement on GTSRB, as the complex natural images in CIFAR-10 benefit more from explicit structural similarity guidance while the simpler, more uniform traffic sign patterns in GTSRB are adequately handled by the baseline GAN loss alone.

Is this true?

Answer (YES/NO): NO